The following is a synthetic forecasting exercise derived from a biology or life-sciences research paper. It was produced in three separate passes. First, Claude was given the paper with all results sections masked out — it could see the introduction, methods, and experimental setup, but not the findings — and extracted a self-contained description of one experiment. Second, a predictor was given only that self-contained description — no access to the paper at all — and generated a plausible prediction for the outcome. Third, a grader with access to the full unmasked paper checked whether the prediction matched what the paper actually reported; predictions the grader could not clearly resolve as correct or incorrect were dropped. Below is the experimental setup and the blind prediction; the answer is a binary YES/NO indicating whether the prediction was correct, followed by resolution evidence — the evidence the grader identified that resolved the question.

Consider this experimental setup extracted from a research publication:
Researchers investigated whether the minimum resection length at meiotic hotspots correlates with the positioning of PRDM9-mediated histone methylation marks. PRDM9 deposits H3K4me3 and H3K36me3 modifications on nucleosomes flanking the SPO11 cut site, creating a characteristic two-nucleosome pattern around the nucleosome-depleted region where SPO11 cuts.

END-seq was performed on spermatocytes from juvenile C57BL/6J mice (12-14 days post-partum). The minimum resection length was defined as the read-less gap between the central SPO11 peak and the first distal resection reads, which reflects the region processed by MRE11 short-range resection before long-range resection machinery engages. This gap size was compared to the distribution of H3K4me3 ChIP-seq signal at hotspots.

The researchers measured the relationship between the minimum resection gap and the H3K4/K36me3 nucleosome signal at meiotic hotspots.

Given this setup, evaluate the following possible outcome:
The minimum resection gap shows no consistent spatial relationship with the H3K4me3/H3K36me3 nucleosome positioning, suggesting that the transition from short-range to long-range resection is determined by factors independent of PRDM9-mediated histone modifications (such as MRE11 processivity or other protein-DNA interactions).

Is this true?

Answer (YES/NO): NO